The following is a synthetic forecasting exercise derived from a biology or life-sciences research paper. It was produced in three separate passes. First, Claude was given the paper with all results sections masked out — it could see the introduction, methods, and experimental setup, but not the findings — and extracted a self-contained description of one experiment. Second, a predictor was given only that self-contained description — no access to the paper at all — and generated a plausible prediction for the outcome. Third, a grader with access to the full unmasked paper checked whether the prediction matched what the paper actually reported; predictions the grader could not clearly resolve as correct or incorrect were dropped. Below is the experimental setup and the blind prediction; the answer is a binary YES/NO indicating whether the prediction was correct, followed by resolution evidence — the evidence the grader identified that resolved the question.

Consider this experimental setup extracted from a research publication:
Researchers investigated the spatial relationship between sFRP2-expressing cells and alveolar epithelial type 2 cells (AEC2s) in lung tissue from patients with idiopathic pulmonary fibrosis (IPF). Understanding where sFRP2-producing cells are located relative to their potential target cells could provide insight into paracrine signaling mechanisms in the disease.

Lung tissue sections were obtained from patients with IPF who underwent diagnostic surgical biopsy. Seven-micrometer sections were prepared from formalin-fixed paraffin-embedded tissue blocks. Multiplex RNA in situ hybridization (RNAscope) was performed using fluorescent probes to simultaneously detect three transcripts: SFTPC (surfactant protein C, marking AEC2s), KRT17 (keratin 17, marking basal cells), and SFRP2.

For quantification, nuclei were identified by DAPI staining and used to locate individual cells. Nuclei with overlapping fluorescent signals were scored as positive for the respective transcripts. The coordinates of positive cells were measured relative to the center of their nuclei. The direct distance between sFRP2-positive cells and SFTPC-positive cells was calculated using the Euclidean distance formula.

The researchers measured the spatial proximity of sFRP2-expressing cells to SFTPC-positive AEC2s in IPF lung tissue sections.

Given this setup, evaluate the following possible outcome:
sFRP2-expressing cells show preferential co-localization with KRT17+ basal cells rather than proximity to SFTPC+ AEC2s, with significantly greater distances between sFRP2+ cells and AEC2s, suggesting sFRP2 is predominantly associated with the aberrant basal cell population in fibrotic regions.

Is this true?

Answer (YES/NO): NO